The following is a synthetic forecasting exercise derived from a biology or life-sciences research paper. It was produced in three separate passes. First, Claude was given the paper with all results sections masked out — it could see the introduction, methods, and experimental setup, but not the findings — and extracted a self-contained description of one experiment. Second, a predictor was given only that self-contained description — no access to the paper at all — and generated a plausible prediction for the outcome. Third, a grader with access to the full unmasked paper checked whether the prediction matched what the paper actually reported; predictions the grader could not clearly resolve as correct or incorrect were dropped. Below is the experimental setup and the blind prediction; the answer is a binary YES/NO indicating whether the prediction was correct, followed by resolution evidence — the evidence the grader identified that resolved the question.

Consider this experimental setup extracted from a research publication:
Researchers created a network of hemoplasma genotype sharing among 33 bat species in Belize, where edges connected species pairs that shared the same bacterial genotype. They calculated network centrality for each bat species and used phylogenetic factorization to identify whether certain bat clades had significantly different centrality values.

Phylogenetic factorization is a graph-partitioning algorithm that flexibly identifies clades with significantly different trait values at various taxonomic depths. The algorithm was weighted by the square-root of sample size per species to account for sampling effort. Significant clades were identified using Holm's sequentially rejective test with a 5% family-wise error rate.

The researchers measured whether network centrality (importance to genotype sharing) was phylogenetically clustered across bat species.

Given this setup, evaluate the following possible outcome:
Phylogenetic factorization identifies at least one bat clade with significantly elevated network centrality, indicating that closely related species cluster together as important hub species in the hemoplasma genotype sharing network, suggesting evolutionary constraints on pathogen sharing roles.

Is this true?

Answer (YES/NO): YES